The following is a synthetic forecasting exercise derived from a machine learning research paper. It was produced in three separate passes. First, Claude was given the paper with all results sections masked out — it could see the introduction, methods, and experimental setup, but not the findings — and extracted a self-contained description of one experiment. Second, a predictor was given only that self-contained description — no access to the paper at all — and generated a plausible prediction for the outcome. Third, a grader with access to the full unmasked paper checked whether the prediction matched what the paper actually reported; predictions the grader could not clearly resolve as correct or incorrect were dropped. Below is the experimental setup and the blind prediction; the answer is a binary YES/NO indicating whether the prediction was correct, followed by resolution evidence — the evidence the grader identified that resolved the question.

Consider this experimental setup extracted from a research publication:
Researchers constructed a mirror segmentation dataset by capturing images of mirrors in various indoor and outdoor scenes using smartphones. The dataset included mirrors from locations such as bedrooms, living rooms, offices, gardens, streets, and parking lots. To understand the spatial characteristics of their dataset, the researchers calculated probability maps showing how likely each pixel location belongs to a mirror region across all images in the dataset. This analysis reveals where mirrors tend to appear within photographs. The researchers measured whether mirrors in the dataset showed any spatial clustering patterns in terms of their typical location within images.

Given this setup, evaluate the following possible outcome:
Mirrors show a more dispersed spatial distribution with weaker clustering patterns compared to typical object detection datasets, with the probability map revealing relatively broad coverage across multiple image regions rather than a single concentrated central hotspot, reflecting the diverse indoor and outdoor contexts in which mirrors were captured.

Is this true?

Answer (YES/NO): NO